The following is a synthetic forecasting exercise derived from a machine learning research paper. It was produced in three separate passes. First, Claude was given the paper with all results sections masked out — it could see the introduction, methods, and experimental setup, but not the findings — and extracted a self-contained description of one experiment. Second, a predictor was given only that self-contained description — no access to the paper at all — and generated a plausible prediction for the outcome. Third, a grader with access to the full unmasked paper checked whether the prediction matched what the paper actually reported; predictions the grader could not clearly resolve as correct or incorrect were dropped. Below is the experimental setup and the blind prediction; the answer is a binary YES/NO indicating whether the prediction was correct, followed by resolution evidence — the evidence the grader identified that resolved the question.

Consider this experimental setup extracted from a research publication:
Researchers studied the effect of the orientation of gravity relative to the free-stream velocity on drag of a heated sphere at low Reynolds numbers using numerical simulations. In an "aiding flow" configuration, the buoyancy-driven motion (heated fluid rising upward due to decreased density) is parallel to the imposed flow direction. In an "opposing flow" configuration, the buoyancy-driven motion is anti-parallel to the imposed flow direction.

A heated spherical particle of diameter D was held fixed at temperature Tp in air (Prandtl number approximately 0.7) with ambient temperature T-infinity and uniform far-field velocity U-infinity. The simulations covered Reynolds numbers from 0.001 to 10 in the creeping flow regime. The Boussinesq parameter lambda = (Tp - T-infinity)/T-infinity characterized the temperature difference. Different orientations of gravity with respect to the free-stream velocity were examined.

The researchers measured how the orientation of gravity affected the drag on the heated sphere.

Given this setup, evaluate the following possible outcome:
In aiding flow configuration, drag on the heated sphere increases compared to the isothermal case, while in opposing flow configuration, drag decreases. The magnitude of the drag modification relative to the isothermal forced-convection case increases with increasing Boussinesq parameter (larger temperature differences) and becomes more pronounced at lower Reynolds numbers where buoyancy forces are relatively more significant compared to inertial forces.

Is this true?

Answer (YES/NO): NO